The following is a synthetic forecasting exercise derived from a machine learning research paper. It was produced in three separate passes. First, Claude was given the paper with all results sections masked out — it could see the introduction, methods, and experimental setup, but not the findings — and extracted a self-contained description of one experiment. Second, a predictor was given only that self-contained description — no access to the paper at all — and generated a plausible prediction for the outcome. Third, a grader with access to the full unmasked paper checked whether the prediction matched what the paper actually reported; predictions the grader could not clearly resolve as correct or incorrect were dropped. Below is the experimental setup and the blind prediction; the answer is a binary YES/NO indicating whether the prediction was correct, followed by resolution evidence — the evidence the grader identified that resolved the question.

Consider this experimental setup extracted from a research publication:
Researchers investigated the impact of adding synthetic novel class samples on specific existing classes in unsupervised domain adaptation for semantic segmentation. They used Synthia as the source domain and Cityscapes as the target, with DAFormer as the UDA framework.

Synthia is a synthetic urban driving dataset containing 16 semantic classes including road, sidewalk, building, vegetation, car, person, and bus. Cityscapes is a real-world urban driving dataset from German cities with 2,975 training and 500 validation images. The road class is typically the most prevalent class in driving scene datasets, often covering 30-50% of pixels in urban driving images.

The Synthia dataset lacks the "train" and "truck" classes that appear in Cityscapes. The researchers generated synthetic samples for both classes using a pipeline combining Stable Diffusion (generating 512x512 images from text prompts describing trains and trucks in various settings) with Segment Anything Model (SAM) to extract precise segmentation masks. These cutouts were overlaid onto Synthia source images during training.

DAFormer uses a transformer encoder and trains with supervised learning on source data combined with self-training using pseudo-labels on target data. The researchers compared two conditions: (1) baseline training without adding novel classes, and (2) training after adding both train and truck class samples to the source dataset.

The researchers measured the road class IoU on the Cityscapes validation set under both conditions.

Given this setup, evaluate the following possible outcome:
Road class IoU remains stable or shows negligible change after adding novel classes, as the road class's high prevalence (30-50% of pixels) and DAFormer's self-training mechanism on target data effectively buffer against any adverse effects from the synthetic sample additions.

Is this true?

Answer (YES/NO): NO